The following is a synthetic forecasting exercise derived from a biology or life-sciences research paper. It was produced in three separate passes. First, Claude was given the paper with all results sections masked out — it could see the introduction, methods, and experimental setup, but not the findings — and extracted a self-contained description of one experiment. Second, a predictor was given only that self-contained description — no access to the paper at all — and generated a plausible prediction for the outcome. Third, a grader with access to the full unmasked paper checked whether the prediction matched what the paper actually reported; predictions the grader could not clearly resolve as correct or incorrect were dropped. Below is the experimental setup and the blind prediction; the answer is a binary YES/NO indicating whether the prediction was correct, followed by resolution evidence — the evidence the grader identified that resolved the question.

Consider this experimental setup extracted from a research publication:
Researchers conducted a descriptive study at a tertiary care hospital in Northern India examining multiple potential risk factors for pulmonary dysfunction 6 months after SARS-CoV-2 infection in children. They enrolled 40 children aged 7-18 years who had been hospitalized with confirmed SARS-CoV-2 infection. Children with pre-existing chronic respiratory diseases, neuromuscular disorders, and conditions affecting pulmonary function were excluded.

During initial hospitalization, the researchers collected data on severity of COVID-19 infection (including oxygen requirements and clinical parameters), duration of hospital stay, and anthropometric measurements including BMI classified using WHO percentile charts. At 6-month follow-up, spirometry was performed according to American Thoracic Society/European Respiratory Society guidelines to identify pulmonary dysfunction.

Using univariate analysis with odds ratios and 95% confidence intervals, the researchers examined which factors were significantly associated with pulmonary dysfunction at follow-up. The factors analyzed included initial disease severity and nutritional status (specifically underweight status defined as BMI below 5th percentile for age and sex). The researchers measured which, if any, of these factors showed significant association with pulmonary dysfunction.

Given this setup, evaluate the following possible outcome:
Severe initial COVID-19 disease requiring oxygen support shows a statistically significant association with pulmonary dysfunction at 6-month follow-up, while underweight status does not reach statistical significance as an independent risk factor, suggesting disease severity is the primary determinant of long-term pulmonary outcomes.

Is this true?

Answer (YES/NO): NO